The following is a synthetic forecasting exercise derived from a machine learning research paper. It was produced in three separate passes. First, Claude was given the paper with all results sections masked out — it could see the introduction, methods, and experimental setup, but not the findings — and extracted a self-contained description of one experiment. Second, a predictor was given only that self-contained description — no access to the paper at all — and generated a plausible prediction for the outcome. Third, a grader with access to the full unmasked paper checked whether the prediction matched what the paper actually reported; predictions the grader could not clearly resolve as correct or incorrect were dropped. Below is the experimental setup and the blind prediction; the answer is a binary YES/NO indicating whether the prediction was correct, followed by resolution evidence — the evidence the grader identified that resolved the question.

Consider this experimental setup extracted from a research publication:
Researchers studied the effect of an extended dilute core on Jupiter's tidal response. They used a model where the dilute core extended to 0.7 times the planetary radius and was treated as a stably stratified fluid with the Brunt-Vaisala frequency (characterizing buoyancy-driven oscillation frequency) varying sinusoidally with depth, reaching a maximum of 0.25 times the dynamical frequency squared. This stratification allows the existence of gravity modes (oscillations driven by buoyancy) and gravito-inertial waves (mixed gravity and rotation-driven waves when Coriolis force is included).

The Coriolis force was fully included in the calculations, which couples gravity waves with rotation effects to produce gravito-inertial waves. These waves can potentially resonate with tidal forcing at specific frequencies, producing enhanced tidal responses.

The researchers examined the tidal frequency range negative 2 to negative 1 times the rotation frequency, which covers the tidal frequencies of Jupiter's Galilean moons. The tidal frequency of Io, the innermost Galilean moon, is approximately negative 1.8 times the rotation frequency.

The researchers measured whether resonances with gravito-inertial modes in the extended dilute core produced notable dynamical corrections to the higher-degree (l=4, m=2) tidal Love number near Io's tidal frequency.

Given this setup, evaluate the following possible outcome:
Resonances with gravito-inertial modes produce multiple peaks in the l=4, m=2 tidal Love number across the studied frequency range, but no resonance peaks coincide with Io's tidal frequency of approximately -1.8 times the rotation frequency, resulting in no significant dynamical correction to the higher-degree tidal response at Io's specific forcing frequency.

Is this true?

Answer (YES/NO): NO